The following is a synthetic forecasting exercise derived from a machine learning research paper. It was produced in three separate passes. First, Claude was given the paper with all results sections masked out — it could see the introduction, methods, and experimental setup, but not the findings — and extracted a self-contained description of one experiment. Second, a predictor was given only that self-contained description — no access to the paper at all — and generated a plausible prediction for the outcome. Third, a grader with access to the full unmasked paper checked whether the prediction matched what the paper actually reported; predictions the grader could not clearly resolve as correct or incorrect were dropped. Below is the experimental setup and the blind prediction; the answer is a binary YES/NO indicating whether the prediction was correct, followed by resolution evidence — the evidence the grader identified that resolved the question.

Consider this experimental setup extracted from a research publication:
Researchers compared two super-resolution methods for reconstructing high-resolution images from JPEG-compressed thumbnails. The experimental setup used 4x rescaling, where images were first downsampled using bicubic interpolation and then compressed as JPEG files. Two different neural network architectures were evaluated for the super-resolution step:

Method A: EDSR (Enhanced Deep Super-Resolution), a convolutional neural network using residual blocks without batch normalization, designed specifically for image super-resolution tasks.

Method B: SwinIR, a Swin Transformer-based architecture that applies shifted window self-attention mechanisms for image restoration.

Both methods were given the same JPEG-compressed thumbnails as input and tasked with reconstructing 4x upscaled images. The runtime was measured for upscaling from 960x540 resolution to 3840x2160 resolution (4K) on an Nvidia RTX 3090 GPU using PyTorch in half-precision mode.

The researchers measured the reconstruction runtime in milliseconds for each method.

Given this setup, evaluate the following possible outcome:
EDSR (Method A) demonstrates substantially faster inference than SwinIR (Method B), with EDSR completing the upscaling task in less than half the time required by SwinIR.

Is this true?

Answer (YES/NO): YES